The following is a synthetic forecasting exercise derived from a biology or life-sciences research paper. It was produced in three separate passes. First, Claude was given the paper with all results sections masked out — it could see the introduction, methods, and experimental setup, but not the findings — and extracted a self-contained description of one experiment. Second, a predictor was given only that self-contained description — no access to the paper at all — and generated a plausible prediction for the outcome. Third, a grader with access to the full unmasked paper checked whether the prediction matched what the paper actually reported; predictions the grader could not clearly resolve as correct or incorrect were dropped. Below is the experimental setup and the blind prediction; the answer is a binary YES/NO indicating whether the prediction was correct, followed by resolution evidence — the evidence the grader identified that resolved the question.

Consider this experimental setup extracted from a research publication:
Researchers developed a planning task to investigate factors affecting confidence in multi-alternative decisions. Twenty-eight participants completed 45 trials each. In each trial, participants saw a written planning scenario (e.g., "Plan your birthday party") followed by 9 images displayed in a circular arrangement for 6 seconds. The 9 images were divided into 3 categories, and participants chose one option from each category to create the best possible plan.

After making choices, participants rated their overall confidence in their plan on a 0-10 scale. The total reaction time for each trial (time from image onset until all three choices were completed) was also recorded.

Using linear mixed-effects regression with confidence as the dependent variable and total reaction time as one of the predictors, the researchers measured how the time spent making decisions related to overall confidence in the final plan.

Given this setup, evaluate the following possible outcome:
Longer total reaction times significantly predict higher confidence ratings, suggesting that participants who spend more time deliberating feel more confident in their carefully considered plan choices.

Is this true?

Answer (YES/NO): NO